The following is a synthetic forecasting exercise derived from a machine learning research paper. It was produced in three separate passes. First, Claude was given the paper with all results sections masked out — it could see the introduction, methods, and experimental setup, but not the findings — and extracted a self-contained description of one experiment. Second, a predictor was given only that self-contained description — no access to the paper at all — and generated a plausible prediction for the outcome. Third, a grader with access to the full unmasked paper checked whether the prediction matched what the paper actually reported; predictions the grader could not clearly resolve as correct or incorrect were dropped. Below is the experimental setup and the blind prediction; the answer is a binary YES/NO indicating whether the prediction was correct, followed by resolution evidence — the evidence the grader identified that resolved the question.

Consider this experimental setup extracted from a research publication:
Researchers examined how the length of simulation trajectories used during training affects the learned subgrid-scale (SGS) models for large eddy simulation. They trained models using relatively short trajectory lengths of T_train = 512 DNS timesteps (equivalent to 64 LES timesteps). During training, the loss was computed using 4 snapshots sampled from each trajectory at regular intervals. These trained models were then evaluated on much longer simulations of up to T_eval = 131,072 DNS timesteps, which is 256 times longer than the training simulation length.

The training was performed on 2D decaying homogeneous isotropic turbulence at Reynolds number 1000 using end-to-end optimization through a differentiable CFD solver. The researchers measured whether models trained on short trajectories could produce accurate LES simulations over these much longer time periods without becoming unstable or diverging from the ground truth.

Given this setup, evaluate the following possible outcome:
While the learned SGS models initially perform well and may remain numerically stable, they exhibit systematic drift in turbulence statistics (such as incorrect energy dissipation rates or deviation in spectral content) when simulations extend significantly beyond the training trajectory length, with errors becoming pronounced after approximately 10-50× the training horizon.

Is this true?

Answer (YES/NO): NO